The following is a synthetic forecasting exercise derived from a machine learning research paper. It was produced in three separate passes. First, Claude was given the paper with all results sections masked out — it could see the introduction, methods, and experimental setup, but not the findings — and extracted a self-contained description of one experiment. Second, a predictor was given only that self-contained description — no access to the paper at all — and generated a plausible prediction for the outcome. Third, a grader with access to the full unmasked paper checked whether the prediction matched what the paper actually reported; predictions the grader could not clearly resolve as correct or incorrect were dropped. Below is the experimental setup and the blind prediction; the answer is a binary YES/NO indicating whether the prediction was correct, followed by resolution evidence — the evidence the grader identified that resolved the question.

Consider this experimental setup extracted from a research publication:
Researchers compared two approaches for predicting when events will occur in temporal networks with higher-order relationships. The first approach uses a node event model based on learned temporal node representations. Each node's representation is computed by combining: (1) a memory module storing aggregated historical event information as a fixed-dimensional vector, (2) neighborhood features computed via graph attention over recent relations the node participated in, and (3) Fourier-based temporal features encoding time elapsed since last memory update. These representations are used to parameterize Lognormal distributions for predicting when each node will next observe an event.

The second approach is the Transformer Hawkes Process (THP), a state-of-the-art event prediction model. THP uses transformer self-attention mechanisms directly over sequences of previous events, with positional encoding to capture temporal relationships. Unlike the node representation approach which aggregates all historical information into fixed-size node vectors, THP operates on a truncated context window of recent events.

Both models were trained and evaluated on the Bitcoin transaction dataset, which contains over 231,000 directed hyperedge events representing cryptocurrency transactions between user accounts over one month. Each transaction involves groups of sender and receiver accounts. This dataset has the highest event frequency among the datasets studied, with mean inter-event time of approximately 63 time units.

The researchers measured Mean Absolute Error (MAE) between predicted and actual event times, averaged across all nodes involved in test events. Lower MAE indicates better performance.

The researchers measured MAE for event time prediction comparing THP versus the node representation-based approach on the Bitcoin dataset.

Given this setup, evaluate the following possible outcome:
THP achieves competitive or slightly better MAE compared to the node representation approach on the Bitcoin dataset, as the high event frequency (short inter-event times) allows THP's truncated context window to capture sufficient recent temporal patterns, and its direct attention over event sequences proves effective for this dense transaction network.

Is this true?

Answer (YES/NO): NO